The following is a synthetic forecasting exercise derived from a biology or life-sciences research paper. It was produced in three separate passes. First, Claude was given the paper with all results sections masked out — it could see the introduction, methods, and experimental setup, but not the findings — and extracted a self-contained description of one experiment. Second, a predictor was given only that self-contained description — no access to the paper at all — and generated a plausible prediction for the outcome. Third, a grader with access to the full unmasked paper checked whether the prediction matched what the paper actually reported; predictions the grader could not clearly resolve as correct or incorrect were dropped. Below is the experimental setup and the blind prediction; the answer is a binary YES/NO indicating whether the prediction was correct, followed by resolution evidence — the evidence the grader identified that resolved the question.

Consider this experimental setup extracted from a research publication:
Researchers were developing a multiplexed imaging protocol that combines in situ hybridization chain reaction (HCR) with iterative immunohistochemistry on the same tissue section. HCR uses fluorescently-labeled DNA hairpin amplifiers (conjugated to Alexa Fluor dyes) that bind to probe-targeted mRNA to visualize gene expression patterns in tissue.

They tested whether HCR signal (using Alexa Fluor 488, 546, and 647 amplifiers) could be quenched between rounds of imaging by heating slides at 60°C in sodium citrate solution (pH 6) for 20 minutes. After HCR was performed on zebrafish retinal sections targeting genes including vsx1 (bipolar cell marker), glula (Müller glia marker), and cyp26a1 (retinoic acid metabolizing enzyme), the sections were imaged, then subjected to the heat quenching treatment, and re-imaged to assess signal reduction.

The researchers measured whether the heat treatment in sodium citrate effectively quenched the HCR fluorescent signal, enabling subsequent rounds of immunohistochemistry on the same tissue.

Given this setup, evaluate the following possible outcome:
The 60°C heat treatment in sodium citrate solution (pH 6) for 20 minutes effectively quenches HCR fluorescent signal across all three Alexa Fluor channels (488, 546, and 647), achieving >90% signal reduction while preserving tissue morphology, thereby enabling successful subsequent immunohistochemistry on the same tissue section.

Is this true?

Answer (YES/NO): NO